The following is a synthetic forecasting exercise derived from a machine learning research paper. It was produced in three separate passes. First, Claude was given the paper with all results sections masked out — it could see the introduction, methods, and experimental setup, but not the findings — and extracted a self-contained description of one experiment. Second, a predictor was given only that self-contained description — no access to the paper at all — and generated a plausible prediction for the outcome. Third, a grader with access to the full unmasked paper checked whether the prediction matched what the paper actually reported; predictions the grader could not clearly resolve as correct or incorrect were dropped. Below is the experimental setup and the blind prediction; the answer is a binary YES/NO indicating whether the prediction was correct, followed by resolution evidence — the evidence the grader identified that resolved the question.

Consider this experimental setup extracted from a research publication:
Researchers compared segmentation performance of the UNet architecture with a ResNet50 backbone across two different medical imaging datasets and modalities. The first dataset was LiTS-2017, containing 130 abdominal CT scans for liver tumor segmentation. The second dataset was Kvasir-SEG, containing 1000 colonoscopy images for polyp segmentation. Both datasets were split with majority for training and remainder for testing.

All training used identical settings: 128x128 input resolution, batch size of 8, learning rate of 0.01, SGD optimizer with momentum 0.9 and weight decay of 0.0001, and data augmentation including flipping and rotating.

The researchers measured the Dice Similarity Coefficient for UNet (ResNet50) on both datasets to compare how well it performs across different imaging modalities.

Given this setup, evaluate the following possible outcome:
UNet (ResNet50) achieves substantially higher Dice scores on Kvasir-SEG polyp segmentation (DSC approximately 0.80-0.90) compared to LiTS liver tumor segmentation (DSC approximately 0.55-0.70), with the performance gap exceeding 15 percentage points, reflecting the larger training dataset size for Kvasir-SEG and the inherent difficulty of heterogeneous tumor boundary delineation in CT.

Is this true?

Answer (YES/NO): NO